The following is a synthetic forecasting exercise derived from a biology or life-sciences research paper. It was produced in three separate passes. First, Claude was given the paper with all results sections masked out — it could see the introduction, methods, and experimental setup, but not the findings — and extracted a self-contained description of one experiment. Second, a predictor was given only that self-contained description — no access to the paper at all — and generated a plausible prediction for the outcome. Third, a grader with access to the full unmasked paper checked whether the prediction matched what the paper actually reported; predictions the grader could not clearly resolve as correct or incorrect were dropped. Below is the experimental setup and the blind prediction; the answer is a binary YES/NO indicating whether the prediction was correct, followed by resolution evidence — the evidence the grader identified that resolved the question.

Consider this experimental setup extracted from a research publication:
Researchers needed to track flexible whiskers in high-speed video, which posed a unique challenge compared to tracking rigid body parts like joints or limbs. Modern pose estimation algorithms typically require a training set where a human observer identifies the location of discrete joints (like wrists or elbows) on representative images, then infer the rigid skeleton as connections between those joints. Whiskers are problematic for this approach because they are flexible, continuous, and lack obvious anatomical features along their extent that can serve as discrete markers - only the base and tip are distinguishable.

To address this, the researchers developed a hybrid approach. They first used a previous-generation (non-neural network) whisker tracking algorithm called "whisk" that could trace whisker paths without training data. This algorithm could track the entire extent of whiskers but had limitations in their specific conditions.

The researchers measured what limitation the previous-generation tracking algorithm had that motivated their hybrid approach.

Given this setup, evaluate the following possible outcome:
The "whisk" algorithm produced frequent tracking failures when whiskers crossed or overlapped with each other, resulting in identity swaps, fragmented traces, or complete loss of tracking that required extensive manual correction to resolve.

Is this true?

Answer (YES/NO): NO